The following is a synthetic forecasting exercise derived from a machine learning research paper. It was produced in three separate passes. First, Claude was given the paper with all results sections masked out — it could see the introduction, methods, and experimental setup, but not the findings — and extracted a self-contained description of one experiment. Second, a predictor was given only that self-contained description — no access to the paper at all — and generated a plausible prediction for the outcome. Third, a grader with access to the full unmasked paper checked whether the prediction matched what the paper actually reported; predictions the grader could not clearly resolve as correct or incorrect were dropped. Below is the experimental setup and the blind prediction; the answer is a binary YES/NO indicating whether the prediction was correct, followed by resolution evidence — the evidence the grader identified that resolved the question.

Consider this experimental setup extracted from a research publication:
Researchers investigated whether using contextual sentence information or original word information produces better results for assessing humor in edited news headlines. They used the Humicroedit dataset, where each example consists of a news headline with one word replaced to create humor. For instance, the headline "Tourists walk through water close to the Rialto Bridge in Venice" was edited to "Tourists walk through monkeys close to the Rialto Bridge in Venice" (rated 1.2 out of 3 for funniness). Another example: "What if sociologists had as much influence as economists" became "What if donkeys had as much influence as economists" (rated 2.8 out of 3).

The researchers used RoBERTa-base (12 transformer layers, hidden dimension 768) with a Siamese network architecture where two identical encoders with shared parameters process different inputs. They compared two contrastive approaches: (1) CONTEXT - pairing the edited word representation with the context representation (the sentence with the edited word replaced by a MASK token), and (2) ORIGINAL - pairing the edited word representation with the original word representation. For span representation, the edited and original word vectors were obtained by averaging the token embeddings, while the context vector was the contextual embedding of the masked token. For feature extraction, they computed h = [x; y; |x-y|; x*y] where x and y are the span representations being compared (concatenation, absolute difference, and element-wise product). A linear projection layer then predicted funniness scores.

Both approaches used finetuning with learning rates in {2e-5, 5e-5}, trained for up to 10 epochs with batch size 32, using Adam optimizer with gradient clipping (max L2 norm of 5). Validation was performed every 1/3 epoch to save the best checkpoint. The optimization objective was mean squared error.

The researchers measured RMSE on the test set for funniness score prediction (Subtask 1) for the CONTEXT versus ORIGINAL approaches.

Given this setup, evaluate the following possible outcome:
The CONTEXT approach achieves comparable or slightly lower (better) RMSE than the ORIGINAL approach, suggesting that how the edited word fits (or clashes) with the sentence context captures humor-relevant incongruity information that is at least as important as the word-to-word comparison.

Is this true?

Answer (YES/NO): YES